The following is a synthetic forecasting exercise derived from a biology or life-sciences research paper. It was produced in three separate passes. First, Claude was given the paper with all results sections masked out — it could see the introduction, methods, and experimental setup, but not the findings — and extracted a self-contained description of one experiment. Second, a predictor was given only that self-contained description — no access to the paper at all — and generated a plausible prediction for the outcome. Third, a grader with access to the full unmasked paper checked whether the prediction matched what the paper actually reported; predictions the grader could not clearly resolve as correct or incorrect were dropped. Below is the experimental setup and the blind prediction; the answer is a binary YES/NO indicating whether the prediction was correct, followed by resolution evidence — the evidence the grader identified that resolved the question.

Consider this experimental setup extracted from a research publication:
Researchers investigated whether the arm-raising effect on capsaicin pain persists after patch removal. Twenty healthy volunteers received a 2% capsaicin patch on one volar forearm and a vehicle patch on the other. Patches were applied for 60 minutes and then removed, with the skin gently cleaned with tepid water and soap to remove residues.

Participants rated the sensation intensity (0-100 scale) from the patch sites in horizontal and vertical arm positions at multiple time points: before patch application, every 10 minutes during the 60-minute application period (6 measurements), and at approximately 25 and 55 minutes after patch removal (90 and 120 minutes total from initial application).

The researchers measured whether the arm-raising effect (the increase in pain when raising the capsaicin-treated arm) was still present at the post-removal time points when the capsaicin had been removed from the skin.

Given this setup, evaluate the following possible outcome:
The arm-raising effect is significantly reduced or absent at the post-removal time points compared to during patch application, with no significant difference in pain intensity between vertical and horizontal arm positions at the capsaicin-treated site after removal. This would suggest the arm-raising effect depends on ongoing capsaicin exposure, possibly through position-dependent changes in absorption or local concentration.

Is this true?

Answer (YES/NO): NO